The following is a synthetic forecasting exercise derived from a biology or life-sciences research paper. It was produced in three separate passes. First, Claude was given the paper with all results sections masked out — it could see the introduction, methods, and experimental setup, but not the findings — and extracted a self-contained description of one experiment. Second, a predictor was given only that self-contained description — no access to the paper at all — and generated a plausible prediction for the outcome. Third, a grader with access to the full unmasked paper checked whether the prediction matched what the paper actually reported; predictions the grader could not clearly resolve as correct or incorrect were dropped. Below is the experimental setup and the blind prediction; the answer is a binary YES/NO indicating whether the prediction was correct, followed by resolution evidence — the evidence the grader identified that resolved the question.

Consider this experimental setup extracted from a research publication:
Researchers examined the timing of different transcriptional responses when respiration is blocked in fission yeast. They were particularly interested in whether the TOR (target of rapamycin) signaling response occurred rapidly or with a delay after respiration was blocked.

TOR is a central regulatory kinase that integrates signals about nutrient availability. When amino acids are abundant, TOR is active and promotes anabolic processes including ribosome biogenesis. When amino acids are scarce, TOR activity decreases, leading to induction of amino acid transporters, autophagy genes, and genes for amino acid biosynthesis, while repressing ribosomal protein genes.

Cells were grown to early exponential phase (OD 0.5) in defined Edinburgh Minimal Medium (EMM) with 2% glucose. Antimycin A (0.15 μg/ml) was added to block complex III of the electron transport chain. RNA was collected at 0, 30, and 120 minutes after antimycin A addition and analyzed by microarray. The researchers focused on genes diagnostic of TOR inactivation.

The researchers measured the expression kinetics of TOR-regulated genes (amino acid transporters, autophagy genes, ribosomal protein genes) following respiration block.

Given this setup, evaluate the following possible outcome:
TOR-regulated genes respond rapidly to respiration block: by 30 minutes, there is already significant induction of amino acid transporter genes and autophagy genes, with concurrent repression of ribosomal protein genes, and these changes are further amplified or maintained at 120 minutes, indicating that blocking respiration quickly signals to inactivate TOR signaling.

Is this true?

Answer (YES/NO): YES